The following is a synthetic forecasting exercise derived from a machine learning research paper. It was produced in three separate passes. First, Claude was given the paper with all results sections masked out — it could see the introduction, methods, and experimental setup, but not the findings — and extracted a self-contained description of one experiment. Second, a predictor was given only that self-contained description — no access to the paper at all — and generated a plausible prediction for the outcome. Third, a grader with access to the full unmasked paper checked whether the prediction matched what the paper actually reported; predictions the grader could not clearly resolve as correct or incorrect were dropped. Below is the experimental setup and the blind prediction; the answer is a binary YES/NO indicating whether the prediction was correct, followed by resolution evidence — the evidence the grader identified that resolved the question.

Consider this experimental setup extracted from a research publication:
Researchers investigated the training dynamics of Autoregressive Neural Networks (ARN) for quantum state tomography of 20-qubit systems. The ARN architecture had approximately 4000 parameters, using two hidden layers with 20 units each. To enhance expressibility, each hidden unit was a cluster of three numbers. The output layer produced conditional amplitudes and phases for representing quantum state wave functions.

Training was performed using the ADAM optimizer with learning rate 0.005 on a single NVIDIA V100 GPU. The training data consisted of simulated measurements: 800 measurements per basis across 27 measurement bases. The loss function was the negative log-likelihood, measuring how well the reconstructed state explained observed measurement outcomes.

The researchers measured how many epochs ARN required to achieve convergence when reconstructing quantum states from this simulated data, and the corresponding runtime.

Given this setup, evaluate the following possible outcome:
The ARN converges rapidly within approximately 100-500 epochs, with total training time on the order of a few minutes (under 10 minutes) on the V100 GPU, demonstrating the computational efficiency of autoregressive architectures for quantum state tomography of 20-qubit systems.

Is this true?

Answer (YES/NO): NO